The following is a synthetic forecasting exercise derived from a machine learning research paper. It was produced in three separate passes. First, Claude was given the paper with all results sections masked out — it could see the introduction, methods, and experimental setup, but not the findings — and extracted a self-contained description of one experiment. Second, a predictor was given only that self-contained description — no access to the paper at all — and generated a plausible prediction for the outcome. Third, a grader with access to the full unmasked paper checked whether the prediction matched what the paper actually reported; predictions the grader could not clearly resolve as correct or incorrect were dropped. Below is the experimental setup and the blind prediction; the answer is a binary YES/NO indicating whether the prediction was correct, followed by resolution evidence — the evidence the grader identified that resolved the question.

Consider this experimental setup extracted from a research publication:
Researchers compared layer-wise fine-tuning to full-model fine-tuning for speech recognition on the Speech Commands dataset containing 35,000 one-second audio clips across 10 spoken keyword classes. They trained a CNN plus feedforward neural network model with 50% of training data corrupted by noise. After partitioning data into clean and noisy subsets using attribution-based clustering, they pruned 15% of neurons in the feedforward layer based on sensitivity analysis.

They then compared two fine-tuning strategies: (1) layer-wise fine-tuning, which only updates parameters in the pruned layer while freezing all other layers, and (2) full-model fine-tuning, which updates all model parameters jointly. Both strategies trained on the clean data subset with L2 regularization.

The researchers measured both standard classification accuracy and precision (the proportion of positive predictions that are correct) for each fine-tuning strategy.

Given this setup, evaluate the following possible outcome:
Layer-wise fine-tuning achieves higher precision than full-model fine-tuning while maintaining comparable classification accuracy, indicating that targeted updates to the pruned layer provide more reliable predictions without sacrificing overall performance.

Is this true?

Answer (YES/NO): NO